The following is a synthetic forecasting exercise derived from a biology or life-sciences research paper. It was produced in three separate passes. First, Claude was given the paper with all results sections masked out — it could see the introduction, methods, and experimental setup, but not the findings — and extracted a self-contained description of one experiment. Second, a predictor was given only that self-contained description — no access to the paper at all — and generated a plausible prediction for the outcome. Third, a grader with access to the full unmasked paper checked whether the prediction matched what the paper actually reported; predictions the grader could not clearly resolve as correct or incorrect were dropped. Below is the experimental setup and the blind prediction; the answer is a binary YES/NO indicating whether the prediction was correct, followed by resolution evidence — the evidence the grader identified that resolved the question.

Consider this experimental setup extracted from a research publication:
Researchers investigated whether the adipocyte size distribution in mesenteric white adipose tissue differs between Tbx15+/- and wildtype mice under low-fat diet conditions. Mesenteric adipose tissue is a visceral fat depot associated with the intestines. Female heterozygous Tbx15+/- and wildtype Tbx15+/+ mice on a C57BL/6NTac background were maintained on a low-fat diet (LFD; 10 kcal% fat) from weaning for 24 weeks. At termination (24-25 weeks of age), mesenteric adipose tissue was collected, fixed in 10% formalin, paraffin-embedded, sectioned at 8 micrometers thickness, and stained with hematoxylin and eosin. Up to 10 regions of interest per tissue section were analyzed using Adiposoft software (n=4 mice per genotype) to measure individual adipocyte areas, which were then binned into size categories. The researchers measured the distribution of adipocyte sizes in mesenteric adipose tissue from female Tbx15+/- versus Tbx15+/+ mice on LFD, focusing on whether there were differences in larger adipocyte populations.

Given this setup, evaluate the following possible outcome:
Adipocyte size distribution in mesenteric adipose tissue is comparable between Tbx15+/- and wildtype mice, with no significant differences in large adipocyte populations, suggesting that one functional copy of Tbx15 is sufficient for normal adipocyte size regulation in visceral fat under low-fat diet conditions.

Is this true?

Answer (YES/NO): NO